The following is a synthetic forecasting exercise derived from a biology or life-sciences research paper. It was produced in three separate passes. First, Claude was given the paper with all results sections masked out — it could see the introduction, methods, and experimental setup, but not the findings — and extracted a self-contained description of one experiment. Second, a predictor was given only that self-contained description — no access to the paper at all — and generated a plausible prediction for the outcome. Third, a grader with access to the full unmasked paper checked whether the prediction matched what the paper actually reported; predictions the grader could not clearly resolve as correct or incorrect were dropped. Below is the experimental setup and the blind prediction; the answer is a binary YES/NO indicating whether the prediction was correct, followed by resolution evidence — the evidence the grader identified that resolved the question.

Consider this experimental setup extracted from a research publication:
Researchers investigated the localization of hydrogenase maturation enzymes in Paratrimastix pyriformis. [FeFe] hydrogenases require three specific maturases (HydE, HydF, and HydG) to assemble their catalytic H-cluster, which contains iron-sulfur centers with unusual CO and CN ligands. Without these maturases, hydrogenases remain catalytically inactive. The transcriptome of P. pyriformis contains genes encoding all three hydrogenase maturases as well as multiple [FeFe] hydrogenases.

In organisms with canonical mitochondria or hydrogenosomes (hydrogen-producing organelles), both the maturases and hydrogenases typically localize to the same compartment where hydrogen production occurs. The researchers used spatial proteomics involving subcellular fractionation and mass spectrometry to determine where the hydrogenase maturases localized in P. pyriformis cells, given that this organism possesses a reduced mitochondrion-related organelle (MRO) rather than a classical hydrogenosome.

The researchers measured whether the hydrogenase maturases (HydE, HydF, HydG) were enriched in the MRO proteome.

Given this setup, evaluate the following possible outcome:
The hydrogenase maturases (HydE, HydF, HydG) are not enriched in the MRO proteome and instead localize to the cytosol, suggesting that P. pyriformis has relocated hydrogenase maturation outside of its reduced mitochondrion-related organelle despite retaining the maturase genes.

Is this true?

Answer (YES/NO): NO